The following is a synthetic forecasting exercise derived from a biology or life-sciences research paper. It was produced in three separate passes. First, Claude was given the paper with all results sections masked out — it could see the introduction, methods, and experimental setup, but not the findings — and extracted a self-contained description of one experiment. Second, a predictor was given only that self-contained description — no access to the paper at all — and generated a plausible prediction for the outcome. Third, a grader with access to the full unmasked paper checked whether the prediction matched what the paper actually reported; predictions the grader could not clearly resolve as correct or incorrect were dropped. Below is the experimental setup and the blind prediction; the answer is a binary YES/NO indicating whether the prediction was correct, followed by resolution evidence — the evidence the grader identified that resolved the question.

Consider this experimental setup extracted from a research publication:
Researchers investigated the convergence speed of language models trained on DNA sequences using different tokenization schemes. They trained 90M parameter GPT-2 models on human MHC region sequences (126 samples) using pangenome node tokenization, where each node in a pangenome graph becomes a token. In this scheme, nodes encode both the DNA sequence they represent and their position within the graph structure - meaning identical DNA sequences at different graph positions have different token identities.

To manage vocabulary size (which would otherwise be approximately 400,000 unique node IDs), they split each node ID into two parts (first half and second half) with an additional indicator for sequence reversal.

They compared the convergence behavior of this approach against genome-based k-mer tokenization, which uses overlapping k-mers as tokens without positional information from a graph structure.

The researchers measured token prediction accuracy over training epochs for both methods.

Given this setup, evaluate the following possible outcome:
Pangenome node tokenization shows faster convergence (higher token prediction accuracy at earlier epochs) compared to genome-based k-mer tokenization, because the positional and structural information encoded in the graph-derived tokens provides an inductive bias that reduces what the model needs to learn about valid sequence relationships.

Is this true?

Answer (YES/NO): YES